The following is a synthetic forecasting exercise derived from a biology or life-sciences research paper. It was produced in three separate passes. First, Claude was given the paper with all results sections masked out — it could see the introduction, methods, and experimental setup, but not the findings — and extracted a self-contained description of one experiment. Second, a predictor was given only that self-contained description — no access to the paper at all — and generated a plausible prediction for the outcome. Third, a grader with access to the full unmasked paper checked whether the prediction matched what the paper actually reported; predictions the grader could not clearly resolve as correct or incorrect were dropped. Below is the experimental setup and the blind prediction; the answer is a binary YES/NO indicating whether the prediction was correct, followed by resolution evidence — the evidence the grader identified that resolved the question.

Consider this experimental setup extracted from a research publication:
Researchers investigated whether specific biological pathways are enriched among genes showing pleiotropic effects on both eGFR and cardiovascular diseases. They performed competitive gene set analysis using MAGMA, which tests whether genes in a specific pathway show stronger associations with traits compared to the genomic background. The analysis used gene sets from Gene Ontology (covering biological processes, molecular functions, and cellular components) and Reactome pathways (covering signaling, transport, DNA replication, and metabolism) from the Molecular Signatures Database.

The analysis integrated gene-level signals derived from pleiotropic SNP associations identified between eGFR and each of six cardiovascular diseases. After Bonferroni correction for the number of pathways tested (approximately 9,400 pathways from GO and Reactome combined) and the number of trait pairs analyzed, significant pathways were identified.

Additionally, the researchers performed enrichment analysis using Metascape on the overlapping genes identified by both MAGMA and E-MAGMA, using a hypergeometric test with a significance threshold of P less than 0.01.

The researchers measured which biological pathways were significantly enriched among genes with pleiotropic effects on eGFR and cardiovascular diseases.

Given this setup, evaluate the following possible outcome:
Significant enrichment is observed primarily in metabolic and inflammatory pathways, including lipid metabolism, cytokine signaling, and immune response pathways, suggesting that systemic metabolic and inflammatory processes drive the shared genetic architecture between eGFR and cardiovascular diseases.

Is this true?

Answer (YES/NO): NO